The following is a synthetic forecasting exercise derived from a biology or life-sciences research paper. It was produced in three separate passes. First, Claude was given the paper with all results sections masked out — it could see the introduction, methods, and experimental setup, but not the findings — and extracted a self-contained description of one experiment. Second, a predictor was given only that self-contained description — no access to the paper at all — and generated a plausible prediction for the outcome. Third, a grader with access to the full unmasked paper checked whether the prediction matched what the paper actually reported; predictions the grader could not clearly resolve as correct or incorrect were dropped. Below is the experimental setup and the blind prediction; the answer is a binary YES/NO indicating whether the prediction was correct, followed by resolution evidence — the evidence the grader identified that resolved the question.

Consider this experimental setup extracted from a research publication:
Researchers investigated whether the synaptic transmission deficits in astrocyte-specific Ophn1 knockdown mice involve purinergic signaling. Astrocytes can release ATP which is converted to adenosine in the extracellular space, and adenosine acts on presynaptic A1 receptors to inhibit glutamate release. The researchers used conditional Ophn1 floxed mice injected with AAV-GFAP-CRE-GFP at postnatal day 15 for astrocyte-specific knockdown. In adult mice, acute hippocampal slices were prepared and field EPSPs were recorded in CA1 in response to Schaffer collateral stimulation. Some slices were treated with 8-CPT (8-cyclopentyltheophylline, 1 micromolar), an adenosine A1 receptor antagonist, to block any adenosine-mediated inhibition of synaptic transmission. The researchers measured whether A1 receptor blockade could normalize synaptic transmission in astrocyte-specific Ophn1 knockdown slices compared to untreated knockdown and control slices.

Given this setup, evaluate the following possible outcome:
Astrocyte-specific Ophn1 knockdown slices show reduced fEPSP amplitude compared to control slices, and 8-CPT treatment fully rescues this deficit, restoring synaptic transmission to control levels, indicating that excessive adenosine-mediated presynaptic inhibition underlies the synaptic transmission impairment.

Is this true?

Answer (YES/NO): YES